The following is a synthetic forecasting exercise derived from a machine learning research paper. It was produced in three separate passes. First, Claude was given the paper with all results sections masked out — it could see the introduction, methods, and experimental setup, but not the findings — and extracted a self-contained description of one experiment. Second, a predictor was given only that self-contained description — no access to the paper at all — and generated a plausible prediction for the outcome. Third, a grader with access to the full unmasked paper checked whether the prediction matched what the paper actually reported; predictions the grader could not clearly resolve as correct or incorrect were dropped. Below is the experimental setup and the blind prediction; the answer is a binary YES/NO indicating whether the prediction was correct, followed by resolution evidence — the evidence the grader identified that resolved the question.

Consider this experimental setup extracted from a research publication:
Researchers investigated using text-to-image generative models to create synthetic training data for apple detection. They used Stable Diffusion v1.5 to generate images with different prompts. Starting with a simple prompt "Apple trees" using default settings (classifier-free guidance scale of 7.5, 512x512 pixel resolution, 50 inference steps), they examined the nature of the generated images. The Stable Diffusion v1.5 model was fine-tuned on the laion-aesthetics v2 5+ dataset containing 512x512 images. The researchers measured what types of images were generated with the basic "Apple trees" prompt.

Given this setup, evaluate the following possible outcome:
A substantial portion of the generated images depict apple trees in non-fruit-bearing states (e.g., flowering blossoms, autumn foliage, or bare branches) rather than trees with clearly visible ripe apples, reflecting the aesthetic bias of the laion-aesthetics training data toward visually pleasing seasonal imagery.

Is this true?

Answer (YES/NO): NO